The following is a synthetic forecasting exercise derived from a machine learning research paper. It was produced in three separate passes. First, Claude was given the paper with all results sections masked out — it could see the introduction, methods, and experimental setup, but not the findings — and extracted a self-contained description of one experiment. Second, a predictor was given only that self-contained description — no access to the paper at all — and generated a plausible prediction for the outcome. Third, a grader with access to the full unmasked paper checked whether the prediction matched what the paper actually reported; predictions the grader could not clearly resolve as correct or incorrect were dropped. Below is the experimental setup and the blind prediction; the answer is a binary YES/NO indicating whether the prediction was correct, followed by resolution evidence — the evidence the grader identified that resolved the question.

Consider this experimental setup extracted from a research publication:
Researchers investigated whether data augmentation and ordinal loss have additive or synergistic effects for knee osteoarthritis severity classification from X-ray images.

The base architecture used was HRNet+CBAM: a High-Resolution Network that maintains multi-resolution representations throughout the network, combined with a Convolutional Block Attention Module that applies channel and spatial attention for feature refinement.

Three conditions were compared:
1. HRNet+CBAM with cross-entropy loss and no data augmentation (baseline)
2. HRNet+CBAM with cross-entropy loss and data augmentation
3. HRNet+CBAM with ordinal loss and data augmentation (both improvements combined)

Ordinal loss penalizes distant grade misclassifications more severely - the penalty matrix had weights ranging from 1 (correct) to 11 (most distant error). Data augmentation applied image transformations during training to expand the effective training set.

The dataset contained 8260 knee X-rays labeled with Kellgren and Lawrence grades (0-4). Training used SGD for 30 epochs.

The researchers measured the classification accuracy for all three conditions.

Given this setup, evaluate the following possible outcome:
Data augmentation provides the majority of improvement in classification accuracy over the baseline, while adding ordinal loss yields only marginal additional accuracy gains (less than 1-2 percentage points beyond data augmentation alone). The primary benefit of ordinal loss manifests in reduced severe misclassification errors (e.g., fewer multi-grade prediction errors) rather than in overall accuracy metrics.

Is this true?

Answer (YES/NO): YES